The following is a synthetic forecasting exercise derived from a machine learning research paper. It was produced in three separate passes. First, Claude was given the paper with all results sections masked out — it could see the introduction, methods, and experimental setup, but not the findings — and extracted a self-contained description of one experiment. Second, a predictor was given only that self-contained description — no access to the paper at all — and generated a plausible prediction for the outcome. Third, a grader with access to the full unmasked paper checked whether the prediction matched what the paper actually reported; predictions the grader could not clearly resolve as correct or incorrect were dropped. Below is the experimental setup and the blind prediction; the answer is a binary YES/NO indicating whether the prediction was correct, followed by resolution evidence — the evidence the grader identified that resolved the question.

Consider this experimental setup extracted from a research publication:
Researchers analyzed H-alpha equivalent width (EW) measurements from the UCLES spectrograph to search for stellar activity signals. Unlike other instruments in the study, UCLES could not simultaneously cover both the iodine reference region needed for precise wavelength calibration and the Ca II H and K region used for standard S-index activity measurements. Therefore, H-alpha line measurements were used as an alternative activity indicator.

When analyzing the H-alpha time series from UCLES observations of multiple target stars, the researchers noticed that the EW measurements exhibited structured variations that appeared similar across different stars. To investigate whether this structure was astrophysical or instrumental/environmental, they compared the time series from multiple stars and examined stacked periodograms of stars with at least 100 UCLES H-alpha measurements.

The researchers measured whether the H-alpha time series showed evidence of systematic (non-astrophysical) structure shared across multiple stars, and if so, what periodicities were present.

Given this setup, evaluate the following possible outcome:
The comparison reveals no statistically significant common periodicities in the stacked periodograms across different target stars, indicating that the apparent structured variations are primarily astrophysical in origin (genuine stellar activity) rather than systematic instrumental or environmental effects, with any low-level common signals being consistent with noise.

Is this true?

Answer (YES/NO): NO